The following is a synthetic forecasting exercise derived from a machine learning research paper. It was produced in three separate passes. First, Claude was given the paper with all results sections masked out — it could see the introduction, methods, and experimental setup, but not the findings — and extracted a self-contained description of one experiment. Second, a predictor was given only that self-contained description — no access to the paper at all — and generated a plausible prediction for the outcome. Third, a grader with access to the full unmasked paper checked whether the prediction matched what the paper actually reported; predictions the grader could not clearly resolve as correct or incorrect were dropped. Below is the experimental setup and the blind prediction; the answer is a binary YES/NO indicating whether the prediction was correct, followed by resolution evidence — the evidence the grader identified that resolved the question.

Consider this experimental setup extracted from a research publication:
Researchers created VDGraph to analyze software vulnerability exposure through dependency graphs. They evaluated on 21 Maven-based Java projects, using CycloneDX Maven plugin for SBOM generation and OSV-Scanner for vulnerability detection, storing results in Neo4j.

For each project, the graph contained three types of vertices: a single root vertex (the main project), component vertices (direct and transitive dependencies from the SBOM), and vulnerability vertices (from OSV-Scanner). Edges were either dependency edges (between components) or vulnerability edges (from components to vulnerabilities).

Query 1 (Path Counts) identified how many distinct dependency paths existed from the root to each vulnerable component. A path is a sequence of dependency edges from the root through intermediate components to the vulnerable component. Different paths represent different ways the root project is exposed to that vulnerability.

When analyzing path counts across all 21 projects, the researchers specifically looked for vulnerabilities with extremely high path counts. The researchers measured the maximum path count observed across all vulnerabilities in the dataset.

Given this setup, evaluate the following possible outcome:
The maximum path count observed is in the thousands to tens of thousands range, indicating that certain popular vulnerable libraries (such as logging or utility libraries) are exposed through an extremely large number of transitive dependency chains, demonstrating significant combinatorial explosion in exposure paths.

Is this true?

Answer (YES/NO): NO